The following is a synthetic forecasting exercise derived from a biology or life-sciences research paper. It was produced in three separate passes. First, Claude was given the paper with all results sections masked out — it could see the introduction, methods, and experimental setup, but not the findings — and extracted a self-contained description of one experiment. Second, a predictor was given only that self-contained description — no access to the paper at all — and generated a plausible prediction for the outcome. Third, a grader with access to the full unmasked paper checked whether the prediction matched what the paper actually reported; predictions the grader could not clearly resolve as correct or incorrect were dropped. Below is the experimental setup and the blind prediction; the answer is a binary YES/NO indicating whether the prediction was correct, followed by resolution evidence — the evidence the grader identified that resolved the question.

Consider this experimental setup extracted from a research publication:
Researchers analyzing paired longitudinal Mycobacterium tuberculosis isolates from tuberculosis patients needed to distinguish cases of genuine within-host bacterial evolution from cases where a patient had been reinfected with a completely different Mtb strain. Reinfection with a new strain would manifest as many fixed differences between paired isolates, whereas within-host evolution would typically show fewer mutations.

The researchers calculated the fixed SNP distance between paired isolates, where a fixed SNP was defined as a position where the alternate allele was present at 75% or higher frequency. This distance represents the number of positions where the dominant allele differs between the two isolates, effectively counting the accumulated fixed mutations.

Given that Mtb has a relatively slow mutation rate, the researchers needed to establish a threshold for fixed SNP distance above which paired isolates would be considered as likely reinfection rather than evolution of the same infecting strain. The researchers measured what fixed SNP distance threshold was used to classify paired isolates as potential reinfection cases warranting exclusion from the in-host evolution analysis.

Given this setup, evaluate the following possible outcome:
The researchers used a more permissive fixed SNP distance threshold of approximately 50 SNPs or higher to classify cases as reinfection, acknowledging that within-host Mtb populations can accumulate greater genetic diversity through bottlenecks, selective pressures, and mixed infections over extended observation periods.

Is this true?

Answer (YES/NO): NO